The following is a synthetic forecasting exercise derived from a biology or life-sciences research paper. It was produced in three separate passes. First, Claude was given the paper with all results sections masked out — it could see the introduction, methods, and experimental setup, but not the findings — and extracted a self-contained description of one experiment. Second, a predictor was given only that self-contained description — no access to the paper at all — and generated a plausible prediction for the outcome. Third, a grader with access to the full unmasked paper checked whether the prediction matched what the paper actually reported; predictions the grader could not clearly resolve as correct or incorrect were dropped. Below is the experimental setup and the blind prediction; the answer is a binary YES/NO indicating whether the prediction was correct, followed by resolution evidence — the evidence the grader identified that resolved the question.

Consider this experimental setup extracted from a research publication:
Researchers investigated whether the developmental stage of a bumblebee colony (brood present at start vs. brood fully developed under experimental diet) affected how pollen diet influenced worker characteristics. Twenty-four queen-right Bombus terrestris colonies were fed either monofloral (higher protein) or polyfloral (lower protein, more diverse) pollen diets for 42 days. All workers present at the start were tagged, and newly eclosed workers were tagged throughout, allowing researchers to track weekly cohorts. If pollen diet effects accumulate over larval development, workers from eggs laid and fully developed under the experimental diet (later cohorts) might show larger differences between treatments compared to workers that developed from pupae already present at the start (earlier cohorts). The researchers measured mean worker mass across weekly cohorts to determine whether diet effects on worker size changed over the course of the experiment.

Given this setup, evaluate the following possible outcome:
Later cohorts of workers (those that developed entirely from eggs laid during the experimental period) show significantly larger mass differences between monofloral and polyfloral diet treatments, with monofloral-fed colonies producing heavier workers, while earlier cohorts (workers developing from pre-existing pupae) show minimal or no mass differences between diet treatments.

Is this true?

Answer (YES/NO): YES